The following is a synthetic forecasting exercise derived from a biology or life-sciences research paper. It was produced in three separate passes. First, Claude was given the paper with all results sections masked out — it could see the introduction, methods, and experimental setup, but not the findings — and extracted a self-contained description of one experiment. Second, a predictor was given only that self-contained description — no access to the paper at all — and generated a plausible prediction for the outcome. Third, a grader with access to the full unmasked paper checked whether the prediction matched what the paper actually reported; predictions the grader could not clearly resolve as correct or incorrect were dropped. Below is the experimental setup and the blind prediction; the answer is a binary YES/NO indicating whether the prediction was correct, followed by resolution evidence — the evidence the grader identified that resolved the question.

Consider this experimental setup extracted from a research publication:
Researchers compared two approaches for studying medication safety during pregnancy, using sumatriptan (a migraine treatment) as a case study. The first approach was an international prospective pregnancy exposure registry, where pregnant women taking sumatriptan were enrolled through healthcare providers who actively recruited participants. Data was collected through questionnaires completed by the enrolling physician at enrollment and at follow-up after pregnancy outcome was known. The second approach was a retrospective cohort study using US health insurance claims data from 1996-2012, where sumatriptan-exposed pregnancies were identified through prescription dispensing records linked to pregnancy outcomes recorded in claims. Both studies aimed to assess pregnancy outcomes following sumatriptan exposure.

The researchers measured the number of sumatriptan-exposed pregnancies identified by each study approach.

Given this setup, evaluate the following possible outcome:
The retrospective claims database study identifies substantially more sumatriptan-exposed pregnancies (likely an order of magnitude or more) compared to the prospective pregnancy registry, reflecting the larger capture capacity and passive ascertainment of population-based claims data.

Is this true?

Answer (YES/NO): YES